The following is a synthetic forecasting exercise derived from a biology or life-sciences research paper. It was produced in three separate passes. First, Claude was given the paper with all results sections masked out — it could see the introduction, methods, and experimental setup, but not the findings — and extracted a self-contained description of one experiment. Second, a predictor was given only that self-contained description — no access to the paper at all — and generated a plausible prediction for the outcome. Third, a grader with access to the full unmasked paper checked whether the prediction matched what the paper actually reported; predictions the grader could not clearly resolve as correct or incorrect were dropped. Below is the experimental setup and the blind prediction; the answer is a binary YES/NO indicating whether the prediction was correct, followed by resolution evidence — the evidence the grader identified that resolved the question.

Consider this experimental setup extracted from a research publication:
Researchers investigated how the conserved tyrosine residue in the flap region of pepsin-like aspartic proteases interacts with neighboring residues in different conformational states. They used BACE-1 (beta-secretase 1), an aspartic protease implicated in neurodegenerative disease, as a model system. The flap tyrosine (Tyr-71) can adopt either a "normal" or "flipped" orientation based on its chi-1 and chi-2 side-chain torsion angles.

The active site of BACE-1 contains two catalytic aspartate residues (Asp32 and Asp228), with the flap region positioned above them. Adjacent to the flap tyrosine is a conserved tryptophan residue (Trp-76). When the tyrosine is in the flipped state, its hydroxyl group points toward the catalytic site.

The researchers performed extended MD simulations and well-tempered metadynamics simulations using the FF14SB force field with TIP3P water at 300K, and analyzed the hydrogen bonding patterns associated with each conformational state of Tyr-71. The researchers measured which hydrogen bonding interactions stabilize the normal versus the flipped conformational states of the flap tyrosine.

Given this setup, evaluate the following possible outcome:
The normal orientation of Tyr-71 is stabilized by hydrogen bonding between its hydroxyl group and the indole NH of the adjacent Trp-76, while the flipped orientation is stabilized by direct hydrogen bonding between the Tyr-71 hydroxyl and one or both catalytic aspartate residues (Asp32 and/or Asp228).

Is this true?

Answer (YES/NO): YES